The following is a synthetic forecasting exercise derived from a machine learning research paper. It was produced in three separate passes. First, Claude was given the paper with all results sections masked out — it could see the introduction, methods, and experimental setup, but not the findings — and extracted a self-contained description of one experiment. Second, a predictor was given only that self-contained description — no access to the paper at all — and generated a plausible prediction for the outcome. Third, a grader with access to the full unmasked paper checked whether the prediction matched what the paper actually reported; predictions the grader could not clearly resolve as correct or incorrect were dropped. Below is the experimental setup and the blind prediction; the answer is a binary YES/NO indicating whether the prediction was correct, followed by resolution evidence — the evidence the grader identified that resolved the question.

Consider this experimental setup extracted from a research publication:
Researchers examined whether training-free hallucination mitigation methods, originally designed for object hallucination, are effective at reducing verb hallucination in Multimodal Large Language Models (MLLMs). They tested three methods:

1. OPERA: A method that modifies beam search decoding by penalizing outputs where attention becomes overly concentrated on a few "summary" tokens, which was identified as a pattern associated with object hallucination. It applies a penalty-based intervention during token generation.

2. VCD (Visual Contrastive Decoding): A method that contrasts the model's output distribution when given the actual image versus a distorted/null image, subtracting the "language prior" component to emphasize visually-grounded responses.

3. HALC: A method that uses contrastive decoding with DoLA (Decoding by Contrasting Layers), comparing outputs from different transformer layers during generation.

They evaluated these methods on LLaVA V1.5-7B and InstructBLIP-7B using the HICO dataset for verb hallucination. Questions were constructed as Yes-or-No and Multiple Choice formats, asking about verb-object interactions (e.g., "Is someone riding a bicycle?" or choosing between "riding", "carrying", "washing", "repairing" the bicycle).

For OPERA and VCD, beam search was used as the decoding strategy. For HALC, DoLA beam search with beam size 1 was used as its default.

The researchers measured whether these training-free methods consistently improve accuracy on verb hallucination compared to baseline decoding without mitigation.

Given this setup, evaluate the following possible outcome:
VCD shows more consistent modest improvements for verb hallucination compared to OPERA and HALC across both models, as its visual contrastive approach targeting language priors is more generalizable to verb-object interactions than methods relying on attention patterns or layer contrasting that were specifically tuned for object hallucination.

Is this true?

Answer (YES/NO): NO